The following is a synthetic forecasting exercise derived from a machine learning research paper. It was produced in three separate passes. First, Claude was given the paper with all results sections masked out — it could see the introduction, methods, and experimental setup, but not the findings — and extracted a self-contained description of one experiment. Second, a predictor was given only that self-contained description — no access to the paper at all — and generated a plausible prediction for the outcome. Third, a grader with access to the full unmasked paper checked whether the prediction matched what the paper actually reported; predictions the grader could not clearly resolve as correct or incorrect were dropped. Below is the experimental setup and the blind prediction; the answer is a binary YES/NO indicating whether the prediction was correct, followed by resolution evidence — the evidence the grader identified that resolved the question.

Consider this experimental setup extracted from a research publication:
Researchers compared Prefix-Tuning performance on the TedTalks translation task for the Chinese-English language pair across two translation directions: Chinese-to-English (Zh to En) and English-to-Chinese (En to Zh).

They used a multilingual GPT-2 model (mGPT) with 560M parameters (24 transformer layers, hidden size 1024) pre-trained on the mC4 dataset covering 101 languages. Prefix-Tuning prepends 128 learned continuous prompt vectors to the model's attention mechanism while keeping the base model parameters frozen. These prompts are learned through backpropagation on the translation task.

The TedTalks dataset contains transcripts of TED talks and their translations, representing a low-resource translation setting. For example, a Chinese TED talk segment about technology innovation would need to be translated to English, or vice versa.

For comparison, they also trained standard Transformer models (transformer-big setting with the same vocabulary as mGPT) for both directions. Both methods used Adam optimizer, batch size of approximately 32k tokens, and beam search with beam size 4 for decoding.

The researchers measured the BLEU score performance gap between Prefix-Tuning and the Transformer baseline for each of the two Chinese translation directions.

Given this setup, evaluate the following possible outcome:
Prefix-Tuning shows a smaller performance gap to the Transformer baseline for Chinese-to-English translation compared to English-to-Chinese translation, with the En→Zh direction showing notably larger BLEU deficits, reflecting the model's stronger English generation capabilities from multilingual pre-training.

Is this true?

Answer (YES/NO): YES